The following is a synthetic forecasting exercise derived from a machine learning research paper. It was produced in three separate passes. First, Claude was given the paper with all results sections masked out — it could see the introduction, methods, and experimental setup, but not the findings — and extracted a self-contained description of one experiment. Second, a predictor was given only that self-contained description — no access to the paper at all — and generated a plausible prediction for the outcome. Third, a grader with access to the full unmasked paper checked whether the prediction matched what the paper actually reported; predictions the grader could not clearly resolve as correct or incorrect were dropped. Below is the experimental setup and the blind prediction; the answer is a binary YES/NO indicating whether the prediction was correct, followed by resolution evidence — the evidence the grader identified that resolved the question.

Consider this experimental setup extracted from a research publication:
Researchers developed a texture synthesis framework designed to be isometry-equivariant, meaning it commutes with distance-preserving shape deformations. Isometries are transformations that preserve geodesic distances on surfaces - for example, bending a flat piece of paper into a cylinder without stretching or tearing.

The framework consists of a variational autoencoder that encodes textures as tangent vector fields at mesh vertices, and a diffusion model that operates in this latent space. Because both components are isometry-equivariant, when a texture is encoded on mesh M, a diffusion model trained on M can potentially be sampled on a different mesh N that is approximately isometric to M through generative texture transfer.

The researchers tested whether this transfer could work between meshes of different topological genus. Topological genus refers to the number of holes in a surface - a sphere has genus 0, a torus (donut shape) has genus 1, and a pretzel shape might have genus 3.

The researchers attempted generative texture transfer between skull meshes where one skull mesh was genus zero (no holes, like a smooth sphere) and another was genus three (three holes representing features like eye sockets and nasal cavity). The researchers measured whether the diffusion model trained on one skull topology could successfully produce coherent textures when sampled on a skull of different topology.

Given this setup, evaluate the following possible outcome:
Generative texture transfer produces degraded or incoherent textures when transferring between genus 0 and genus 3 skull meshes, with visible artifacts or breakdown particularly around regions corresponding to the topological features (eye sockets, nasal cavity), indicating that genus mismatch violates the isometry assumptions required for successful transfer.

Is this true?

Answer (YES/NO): NO